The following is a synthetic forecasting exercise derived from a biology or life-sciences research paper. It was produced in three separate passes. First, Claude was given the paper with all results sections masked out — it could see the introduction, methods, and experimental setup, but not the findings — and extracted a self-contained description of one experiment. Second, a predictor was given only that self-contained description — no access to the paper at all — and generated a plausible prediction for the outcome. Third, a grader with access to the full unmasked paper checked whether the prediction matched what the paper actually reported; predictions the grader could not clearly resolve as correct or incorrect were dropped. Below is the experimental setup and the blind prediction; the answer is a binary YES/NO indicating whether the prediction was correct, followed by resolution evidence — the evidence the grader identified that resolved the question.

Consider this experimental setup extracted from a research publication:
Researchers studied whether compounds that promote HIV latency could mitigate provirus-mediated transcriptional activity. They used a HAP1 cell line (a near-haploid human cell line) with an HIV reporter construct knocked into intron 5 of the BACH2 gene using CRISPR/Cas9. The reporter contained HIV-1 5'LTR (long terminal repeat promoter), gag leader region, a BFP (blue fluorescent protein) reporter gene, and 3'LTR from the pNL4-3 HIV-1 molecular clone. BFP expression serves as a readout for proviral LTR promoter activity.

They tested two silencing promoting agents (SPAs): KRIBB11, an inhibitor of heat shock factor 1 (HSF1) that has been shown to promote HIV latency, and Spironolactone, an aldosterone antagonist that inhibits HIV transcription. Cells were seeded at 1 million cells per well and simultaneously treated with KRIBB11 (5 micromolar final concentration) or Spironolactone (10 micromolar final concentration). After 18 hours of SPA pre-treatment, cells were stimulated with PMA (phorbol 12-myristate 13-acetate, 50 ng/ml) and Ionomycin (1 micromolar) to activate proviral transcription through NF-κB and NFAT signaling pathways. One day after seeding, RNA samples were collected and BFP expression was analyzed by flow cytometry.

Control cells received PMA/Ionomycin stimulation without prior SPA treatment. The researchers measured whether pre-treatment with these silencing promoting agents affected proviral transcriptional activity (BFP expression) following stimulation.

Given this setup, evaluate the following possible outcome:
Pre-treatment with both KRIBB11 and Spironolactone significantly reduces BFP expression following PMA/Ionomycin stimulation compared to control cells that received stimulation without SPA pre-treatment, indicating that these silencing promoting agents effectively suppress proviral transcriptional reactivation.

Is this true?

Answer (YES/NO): YES